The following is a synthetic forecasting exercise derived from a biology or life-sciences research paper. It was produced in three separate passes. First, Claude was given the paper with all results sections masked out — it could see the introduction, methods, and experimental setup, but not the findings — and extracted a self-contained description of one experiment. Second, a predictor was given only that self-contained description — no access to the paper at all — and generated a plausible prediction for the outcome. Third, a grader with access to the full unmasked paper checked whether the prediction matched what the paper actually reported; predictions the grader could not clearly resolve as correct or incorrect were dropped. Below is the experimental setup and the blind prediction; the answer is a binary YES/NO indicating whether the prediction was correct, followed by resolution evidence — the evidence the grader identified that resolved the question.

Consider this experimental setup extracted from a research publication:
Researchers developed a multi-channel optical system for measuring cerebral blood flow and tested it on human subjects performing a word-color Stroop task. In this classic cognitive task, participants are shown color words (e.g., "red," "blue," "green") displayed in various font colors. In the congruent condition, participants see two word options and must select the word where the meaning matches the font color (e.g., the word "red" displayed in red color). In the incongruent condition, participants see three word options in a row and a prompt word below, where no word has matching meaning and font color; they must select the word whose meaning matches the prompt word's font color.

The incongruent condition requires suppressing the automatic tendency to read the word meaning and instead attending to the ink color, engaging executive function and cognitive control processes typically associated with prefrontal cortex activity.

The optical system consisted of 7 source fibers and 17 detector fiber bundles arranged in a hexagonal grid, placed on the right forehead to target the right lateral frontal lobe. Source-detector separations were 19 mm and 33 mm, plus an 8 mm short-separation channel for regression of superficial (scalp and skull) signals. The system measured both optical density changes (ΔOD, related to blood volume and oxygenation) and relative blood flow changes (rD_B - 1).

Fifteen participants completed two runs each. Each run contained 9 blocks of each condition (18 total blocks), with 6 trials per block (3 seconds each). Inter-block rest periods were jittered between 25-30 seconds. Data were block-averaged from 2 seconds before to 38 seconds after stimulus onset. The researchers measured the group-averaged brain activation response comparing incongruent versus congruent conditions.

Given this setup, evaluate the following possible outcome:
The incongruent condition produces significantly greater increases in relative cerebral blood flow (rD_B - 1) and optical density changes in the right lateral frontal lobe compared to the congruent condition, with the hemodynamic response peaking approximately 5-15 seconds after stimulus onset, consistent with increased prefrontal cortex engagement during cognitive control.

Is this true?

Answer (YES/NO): YES